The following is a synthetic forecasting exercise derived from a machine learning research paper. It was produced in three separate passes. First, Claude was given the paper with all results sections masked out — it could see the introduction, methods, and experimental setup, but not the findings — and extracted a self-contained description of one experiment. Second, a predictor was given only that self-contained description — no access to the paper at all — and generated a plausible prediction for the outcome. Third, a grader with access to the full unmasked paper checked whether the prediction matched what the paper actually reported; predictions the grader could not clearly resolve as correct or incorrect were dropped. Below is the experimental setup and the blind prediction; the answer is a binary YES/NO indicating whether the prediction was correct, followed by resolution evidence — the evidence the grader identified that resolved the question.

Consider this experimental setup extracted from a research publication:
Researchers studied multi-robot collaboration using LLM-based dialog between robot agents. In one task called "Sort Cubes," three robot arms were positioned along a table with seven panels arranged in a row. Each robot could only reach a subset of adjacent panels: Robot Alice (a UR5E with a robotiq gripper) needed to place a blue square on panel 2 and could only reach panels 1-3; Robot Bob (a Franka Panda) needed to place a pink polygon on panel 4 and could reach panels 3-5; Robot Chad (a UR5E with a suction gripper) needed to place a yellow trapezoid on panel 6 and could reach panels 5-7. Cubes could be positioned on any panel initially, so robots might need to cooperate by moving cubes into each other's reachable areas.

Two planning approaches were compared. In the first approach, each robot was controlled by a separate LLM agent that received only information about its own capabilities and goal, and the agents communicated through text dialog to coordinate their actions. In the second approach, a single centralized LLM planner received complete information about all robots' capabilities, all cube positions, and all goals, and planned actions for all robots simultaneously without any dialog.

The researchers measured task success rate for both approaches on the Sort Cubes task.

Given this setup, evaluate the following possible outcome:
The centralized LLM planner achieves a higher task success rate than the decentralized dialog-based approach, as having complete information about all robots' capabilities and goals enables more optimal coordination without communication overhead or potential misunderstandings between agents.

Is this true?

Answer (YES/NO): NO